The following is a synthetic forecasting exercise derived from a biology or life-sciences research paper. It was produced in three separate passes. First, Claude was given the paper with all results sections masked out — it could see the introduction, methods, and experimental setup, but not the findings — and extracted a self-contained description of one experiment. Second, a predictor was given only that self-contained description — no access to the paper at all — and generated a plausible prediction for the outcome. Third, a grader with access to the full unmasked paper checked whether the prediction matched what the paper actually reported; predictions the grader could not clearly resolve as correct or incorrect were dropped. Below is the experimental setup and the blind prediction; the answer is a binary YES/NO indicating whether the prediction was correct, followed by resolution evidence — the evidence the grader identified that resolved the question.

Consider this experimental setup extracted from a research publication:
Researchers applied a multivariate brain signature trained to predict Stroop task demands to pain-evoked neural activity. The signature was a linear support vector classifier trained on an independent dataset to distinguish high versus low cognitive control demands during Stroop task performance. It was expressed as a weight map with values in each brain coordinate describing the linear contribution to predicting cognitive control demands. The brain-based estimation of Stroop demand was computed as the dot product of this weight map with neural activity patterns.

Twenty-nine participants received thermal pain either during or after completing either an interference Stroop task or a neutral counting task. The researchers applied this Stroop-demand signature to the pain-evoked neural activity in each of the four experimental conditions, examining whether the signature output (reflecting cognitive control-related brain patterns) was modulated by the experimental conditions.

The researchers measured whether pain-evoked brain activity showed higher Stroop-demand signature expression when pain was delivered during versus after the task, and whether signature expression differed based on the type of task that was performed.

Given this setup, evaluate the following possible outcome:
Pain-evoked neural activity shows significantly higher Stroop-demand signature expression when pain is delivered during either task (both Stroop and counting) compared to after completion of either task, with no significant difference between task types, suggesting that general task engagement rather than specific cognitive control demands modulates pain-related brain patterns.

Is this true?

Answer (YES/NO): YES